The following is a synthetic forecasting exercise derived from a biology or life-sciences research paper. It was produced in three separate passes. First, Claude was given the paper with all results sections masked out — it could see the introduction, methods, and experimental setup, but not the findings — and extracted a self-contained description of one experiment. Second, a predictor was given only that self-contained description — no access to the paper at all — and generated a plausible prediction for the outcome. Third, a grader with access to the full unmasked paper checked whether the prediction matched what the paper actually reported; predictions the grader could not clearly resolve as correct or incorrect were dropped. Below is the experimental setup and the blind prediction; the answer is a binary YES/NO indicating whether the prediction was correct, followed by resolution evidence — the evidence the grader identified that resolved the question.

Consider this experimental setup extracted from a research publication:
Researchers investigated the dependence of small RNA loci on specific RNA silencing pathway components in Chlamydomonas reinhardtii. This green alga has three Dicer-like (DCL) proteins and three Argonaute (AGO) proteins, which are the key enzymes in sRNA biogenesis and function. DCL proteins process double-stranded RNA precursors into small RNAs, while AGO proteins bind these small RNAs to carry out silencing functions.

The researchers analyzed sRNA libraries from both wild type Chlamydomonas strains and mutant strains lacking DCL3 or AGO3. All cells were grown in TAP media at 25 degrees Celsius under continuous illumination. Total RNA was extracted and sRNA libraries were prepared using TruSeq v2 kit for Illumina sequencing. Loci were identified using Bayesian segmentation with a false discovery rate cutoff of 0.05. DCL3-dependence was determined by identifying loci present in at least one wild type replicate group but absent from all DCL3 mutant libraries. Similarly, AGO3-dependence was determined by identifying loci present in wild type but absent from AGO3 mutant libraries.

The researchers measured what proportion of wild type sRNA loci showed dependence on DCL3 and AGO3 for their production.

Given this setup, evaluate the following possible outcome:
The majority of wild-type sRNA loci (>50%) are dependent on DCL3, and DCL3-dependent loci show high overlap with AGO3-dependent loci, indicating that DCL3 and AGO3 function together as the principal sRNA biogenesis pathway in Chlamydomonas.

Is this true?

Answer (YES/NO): NO